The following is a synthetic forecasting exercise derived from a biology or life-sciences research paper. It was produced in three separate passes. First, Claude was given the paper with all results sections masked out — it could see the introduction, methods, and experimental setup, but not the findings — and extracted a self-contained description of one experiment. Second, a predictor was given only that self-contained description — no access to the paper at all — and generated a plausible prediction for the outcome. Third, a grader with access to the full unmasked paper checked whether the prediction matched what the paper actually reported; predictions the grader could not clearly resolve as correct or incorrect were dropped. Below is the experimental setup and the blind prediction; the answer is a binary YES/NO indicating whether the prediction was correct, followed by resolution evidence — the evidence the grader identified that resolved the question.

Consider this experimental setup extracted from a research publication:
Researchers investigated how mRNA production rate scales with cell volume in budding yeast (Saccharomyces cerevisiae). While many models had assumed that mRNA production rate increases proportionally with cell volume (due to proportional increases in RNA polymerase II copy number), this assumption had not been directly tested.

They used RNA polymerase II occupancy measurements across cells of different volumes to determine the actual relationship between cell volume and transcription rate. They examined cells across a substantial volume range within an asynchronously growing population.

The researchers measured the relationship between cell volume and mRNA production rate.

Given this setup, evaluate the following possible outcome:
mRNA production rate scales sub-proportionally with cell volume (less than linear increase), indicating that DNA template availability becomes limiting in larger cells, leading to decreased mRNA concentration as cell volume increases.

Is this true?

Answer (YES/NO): NO